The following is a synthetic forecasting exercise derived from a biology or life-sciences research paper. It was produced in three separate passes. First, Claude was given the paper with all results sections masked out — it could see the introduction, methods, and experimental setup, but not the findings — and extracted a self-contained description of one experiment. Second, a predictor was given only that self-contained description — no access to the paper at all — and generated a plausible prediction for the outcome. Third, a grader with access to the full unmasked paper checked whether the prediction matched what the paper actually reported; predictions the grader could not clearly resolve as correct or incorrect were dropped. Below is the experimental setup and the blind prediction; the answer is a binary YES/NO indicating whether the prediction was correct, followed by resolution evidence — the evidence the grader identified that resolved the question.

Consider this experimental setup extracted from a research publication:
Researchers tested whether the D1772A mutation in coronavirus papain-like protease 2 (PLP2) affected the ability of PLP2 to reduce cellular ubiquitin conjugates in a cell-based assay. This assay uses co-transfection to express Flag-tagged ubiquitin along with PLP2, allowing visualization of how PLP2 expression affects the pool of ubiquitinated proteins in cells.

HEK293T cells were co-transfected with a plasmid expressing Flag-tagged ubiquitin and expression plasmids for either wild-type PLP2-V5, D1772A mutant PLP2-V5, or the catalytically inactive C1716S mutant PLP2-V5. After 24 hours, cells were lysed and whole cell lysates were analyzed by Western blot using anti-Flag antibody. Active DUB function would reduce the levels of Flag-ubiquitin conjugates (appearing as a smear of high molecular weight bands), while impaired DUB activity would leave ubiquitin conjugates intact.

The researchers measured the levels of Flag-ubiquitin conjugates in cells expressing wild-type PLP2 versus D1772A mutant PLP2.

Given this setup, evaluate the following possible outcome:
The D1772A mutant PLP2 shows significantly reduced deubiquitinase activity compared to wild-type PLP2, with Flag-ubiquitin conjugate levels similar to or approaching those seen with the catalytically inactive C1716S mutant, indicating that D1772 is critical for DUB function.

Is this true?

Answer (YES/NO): YES